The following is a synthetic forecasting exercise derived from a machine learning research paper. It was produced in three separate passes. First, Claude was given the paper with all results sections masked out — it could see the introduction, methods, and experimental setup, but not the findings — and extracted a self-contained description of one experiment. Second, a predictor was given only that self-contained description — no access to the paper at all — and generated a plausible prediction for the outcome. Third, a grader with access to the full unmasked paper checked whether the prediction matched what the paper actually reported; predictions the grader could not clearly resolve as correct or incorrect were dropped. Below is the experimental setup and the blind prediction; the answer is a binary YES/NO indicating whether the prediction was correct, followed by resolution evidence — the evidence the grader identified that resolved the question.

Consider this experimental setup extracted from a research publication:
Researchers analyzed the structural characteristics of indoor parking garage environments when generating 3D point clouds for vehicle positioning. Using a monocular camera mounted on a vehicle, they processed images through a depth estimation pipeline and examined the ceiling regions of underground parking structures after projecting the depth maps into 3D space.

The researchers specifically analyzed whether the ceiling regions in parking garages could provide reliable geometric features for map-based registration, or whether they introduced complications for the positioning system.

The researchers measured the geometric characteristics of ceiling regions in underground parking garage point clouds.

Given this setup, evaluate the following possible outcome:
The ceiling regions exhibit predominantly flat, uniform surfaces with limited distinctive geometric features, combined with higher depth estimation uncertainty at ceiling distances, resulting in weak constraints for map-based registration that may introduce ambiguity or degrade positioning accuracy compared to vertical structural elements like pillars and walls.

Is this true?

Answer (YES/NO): NO